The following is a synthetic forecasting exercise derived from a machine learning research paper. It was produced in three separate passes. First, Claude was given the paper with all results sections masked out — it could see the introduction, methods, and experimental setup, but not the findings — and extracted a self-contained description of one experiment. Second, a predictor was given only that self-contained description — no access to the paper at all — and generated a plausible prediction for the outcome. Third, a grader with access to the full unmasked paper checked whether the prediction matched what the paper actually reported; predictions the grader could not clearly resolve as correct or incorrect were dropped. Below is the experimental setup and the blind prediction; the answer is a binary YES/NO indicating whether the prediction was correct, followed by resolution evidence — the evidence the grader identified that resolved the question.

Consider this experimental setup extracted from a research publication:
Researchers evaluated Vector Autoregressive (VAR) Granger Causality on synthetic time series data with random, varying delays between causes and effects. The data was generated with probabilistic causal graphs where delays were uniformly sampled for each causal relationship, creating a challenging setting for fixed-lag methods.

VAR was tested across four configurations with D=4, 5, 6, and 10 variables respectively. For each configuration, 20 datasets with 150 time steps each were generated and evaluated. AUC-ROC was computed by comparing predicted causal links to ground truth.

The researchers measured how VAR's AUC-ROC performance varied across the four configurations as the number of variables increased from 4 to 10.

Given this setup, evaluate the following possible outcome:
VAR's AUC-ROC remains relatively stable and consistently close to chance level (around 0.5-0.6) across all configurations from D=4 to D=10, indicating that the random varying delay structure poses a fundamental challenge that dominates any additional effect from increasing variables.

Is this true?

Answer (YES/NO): NO